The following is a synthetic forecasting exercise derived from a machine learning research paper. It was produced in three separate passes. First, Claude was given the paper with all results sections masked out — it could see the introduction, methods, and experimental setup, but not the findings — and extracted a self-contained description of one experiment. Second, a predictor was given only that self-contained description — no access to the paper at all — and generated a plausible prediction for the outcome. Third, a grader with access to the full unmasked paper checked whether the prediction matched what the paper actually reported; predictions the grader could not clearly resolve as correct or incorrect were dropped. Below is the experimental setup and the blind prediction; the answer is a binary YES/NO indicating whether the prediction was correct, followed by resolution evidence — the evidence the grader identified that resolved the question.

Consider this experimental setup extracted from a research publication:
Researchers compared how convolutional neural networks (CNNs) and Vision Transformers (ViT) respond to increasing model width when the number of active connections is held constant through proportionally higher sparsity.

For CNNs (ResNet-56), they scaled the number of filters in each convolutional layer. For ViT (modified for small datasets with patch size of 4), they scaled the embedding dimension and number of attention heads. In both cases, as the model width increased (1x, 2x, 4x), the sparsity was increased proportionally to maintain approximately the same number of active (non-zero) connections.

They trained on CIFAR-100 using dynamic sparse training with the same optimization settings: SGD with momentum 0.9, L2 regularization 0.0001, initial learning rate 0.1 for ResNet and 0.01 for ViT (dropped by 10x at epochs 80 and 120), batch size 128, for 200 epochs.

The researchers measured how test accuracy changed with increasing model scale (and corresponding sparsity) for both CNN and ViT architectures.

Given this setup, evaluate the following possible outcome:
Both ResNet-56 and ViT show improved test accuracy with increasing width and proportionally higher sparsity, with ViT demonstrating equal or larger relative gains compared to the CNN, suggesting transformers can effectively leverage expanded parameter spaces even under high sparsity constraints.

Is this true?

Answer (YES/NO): NO